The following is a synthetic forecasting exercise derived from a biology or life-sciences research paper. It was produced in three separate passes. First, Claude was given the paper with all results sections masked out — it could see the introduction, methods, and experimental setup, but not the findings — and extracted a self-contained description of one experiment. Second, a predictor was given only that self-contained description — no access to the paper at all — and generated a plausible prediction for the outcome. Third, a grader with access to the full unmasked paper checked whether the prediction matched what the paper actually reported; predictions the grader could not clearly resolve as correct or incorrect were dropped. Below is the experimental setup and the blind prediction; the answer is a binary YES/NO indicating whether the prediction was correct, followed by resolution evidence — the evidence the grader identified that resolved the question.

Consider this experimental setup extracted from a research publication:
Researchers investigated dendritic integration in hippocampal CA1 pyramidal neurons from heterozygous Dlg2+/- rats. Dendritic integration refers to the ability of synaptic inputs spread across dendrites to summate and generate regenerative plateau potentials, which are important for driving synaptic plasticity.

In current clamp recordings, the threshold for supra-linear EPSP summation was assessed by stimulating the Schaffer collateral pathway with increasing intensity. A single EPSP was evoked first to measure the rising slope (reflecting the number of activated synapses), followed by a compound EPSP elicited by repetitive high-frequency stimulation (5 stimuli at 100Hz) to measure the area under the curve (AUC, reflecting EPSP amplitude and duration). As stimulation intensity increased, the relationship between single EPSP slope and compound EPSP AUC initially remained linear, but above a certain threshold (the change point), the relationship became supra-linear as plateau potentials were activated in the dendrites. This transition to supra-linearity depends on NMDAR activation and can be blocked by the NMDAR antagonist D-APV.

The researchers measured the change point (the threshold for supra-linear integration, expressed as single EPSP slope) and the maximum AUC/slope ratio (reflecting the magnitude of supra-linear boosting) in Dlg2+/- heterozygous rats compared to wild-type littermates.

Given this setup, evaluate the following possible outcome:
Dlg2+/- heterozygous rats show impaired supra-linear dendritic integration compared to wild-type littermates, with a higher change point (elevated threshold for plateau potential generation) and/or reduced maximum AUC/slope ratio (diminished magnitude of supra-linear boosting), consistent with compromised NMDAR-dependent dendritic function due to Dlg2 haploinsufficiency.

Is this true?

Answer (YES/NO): NO